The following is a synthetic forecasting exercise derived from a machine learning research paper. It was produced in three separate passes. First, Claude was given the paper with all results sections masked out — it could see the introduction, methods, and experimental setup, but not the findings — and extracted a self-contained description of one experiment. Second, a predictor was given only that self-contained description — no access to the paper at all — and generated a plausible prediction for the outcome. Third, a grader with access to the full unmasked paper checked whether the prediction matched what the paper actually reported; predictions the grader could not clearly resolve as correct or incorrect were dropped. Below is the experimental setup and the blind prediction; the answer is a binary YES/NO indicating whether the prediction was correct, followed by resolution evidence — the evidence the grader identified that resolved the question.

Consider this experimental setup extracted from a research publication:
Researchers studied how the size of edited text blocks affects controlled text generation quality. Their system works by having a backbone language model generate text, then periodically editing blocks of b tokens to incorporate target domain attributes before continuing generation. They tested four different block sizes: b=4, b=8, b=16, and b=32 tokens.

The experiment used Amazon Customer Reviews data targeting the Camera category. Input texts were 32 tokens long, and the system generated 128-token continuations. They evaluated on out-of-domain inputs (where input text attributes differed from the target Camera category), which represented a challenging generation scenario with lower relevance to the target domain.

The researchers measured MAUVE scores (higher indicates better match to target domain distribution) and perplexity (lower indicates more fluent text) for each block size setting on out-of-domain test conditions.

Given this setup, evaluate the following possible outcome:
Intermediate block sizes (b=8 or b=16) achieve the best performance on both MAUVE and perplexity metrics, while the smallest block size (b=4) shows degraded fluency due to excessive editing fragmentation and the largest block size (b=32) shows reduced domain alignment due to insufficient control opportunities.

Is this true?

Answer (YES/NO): NO